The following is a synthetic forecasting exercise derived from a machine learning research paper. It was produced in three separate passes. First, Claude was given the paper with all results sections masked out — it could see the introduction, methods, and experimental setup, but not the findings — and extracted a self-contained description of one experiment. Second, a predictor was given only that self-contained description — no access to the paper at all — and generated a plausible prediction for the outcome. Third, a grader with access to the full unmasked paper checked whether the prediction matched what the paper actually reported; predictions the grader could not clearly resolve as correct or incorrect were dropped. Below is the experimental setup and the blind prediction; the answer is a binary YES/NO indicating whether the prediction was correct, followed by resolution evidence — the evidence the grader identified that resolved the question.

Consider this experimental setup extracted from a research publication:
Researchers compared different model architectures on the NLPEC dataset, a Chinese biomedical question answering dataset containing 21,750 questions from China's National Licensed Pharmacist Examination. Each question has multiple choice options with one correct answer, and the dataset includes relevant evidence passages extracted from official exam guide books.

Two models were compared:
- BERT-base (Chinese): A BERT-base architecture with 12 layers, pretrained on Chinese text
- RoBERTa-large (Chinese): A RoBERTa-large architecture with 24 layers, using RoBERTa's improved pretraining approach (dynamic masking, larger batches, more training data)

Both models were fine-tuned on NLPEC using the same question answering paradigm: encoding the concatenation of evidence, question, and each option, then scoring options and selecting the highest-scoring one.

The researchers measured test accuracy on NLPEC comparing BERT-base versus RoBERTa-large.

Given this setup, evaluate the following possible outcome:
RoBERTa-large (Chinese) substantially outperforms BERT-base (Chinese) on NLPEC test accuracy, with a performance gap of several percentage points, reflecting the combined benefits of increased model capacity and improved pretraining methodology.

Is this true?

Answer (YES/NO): YES